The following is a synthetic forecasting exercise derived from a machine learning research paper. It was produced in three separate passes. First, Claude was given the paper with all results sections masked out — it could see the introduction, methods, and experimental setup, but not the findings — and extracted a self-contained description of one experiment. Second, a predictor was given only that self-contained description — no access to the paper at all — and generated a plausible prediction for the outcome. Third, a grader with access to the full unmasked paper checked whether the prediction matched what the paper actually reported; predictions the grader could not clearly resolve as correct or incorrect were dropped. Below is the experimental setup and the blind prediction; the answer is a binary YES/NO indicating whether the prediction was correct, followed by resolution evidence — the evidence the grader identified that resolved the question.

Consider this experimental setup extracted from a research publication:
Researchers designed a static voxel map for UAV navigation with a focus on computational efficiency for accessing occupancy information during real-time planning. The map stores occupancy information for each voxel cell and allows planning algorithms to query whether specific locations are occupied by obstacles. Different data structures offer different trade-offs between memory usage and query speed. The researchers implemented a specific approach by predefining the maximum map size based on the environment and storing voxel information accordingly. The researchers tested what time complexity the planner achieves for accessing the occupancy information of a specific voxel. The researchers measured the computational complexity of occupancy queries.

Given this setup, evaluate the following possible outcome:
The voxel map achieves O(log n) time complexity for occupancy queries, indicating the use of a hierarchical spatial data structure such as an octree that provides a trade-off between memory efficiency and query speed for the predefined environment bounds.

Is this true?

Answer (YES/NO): NO